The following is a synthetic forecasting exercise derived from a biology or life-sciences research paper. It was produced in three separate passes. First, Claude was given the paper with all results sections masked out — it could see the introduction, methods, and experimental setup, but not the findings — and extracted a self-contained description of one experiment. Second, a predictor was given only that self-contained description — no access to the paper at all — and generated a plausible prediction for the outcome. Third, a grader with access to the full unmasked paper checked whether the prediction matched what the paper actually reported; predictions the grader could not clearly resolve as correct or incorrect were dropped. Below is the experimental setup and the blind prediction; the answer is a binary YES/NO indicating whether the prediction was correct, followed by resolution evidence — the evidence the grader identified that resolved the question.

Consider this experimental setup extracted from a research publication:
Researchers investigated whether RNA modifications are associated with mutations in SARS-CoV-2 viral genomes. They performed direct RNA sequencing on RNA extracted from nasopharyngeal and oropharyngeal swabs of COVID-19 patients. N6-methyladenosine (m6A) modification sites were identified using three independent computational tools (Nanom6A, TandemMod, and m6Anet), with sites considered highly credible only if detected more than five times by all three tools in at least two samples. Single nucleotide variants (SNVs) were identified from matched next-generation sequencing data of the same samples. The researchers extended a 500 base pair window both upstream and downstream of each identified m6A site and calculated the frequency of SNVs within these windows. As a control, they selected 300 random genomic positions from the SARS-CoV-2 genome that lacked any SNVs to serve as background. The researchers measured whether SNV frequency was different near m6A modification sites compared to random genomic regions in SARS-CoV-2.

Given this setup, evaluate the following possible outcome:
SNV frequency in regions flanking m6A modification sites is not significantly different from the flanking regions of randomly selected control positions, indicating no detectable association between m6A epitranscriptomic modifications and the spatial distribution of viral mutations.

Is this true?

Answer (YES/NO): NO